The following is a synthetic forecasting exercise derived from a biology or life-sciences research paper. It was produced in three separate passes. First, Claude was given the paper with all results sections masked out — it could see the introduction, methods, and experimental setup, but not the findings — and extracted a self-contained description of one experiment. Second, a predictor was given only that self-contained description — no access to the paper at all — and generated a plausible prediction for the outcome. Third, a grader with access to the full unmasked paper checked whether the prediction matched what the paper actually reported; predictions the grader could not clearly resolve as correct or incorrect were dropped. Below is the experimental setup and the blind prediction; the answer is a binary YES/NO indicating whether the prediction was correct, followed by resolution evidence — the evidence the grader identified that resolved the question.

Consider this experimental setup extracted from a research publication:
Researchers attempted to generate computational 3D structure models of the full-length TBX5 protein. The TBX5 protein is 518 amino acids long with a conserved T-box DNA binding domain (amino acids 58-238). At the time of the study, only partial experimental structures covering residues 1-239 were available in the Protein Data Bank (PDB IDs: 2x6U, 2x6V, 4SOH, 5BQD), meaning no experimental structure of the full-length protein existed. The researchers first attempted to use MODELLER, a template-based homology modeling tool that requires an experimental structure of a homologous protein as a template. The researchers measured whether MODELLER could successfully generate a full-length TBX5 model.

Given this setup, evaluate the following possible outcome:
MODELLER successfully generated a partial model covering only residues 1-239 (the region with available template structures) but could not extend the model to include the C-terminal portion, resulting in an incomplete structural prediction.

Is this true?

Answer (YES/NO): NO